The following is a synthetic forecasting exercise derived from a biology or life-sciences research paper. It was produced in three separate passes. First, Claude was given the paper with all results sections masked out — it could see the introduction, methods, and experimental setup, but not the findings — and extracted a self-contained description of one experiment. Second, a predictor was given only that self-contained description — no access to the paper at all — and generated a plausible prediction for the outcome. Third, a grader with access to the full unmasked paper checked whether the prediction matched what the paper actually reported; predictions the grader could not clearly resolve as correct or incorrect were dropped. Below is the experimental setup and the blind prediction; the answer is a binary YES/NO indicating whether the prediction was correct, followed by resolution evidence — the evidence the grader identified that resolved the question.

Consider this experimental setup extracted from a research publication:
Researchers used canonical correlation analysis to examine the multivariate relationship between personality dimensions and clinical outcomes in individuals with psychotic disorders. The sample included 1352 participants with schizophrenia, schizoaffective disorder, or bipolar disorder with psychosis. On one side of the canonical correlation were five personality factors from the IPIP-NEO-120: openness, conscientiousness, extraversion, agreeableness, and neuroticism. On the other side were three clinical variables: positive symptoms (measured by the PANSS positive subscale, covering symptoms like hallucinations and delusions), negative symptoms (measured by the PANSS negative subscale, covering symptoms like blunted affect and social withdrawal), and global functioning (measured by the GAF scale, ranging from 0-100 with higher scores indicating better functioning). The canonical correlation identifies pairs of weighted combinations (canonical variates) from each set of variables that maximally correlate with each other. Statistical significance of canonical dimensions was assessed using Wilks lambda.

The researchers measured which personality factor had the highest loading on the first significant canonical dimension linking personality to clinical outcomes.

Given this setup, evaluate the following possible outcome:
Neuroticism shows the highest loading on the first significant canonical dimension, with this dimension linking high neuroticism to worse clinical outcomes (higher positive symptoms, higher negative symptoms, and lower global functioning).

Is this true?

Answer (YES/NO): NO